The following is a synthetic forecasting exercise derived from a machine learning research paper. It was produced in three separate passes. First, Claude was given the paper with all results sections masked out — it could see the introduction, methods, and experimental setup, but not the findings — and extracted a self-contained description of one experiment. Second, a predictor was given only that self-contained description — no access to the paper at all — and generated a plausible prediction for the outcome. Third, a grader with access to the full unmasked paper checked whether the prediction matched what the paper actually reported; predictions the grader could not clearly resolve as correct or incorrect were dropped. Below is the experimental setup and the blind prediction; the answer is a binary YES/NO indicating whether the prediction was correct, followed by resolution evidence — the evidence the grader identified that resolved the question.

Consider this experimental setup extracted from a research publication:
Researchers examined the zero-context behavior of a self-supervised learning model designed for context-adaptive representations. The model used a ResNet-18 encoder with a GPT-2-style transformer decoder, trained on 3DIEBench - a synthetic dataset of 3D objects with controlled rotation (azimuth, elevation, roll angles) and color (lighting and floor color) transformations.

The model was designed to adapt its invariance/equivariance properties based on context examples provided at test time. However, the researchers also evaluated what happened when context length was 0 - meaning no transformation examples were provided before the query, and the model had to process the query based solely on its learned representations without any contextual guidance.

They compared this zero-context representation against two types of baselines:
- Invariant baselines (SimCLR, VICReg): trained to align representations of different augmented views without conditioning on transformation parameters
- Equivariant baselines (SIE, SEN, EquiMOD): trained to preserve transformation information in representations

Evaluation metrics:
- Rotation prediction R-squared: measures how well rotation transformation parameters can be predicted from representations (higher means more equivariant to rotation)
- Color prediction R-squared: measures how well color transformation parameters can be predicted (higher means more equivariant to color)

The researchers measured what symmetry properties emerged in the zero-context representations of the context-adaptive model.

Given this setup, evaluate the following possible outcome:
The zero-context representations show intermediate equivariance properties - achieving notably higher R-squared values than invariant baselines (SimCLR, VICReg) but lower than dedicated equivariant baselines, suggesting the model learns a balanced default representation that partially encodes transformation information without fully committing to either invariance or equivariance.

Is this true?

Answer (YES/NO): NO